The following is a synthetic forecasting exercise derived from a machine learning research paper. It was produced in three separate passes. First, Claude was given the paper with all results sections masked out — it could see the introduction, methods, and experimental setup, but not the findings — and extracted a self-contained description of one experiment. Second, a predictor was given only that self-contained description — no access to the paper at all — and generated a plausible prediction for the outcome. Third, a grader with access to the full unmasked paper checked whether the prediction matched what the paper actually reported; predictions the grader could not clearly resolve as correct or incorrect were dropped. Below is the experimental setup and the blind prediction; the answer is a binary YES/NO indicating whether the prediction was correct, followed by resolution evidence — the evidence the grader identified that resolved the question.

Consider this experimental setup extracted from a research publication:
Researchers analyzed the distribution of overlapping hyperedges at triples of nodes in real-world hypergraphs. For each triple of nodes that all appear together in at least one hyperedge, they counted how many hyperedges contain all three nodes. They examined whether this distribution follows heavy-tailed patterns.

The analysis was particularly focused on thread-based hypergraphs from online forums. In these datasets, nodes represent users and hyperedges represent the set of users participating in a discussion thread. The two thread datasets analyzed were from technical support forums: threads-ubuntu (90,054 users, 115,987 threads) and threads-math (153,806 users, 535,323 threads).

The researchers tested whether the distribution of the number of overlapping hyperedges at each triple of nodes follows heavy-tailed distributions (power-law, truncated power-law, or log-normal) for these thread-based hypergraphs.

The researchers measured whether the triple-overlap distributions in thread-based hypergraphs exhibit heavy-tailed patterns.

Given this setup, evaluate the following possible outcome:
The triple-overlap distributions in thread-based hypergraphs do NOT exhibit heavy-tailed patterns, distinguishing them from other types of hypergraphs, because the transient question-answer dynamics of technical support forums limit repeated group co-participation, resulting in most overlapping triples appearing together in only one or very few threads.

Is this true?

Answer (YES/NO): NO